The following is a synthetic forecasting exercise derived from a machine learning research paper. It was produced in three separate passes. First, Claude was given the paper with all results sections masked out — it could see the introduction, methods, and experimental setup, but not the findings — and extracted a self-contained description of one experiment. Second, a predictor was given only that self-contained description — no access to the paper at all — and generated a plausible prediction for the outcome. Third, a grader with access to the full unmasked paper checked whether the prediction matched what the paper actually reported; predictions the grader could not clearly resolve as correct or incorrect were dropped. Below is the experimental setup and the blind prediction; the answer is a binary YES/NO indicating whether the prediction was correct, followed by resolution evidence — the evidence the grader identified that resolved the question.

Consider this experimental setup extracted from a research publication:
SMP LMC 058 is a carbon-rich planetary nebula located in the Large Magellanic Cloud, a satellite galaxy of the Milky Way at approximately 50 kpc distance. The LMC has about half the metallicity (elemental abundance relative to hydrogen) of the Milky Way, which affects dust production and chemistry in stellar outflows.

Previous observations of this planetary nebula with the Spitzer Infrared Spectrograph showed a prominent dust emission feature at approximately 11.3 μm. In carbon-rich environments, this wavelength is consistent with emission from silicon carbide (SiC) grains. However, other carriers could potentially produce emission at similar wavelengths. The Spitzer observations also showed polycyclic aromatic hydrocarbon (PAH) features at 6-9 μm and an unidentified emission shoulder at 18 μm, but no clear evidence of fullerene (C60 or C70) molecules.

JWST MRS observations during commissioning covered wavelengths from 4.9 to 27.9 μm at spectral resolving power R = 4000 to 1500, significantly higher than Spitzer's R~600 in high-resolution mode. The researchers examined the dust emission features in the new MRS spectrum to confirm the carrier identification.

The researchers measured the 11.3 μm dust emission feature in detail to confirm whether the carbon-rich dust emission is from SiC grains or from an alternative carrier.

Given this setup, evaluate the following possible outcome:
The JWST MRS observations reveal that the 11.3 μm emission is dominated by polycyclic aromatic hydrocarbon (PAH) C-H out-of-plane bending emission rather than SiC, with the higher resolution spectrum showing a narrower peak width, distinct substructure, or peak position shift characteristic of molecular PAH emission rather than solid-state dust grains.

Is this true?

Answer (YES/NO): NO